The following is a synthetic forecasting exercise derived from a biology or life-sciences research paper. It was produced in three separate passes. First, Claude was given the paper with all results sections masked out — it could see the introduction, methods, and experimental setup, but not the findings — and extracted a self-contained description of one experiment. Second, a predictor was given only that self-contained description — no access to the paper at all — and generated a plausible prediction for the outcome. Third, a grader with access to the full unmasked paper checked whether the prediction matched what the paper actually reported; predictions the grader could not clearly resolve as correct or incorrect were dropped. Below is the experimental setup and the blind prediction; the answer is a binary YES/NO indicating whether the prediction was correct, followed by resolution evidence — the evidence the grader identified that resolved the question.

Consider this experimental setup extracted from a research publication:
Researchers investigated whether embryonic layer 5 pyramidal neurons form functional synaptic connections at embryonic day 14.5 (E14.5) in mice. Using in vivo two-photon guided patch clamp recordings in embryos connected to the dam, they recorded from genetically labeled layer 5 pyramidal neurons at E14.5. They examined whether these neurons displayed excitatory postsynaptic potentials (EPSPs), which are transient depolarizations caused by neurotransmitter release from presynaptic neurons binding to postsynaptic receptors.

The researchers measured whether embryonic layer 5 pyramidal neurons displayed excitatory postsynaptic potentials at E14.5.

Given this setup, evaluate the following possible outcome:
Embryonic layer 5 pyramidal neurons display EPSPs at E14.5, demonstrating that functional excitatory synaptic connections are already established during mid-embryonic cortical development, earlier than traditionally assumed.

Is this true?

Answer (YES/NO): YES